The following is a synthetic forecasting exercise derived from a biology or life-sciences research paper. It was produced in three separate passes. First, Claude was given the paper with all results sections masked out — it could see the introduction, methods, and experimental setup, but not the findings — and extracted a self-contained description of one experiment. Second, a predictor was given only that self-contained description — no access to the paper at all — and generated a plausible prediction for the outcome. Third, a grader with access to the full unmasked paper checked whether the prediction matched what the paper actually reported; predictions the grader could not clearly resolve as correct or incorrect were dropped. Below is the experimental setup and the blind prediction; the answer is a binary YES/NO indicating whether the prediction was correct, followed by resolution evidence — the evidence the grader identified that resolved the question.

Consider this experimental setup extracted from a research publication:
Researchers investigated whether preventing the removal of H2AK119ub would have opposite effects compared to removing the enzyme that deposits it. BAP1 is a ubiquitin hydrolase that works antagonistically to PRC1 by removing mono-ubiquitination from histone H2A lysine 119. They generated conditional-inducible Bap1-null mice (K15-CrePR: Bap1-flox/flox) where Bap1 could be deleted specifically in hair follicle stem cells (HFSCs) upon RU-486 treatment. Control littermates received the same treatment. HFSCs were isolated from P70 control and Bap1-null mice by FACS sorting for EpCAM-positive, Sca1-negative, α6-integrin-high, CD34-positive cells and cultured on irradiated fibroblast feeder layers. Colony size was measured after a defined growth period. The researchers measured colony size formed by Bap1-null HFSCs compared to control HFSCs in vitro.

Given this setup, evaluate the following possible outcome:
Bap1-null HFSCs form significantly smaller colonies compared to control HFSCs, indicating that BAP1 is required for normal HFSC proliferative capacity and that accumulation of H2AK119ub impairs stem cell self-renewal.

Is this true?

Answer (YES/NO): YES